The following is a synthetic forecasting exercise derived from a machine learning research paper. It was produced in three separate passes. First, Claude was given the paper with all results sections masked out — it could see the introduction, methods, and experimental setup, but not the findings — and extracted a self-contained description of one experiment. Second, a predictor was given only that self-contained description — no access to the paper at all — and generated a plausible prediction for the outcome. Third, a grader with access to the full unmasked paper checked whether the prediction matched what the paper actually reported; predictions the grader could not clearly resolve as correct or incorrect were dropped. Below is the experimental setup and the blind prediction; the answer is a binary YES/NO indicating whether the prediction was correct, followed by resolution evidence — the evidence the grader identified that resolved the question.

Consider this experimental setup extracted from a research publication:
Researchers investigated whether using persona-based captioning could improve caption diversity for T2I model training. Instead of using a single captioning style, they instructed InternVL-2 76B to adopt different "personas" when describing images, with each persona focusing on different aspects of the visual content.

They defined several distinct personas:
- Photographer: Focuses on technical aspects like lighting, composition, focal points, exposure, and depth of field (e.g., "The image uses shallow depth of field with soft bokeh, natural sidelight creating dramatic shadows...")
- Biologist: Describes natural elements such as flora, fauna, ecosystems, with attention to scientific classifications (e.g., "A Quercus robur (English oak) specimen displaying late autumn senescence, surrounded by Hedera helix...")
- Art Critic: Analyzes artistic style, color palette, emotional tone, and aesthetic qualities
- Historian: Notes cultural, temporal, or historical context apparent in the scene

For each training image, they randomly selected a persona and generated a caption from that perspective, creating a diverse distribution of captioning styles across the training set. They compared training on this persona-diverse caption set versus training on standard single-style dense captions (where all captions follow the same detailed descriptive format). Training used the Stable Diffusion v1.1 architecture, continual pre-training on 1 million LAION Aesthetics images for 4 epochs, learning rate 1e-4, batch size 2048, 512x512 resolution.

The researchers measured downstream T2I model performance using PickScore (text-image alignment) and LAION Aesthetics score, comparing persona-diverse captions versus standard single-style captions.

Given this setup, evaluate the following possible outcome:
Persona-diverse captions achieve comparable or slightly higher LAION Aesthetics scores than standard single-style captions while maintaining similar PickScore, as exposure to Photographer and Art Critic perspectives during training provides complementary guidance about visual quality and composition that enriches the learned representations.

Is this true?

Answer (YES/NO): NO